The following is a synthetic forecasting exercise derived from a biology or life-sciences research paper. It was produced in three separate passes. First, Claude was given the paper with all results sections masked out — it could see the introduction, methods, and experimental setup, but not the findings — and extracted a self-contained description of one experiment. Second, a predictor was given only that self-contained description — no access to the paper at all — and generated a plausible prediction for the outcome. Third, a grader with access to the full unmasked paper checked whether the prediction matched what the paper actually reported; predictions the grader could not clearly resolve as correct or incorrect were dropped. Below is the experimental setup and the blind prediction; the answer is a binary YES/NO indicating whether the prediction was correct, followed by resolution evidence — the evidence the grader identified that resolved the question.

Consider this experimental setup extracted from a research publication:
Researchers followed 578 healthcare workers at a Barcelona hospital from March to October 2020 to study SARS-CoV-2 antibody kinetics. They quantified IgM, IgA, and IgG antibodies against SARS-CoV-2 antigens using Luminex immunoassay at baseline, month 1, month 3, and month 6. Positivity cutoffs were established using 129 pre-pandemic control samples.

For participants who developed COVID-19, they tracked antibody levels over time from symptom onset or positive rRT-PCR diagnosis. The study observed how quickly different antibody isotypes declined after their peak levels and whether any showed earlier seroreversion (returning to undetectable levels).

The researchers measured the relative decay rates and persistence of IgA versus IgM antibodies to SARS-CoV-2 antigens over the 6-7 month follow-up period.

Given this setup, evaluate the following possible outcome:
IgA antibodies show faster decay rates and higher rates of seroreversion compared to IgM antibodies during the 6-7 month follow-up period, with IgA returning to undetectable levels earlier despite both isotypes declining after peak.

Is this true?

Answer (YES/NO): NO